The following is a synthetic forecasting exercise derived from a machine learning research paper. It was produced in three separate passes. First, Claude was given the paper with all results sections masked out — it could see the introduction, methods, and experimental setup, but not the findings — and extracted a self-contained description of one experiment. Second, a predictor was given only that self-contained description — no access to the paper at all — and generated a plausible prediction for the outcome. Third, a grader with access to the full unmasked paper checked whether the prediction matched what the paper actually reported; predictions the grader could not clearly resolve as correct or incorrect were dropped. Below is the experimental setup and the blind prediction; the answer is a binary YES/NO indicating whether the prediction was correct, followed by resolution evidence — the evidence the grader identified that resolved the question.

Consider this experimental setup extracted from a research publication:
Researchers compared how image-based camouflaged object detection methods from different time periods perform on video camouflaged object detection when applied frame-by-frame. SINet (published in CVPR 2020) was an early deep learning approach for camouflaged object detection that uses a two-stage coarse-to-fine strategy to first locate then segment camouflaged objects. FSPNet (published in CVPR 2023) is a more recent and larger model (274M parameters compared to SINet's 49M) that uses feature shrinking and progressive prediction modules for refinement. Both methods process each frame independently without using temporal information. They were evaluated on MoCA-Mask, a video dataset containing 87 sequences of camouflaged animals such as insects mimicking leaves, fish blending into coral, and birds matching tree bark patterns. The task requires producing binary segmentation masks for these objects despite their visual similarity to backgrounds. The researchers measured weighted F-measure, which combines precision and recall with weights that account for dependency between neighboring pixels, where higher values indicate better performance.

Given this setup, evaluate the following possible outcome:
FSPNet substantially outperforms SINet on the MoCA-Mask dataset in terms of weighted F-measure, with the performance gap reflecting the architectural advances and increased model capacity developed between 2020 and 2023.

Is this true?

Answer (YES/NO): NO